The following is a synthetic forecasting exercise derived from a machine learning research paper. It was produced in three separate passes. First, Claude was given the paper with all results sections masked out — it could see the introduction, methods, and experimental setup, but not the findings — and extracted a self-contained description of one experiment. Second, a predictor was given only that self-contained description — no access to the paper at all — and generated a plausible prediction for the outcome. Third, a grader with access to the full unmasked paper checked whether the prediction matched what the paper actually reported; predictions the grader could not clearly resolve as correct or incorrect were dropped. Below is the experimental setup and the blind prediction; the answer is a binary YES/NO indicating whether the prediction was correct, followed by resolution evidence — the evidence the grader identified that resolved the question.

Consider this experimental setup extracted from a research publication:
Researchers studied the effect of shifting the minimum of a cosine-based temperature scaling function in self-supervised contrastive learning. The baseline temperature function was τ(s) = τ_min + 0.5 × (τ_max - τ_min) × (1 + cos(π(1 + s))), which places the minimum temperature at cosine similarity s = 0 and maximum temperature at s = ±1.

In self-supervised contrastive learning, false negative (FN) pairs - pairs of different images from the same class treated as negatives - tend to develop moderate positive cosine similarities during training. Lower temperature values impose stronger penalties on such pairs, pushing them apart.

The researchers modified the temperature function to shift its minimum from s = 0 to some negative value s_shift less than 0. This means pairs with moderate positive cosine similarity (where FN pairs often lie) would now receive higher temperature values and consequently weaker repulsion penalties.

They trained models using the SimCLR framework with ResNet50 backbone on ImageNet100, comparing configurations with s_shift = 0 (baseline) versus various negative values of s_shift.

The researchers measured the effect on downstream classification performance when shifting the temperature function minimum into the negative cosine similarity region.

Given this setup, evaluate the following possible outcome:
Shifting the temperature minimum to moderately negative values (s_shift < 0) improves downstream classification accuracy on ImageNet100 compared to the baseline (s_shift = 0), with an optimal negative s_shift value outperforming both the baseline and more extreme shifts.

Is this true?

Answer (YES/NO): YES